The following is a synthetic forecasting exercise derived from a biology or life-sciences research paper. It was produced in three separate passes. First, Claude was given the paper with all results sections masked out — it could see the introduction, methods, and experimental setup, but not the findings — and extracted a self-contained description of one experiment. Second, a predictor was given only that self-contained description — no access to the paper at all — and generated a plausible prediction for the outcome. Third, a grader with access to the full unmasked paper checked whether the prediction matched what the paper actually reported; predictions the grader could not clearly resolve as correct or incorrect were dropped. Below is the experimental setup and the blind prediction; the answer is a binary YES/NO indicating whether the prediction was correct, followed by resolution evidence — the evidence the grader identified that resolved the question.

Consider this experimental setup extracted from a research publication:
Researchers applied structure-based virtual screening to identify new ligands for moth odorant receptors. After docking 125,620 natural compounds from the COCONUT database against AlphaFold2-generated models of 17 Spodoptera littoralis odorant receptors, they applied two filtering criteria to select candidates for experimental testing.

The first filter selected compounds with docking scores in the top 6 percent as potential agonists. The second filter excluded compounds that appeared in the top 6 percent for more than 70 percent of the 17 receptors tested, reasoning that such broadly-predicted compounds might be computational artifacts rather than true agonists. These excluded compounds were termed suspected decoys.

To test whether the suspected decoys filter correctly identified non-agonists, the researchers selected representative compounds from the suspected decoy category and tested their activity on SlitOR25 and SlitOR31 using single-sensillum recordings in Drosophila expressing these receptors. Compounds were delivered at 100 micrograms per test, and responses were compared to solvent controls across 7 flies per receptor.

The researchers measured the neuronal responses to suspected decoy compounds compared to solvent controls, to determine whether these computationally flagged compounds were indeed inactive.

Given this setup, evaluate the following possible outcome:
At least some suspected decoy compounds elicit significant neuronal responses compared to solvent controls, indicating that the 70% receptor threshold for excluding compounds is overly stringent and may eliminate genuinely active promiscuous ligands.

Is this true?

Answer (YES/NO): NO